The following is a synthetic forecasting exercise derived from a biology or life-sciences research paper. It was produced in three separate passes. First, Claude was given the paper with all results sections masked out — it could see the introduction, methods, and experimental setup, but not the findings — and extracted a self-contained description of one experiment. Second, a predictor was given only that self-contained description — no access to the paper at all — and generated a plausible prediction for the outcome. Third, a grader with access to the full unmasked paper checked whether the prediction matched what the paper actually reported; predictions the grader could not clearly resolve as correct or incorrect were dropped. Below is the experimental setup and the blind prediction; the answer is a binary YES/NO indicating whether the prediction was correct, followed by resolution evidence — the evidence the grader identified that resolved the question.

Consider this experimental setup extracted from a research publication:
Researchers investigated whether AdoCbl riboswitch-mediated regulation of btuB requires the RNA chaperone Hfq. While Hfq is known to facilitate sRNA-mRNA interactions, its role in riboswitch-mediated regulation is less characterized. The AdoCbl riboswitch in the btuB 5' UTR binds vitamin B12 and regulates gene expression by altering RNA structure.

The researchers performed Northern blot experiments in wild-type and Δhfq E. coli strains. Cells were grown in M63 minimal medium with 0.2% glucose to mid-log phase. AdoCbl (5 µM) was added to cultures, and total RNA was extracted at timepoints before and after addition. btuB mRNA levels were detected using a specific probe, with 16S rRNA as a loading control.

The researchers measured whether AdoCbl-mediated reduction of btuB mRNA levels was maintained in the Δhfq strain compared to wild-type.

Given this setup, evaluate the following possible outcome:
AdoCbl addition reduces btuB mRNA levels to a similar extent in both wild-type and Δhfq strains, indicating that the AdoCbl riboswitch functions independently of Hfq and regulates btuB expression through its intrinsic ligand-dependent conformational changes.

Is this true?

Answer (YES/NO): YES